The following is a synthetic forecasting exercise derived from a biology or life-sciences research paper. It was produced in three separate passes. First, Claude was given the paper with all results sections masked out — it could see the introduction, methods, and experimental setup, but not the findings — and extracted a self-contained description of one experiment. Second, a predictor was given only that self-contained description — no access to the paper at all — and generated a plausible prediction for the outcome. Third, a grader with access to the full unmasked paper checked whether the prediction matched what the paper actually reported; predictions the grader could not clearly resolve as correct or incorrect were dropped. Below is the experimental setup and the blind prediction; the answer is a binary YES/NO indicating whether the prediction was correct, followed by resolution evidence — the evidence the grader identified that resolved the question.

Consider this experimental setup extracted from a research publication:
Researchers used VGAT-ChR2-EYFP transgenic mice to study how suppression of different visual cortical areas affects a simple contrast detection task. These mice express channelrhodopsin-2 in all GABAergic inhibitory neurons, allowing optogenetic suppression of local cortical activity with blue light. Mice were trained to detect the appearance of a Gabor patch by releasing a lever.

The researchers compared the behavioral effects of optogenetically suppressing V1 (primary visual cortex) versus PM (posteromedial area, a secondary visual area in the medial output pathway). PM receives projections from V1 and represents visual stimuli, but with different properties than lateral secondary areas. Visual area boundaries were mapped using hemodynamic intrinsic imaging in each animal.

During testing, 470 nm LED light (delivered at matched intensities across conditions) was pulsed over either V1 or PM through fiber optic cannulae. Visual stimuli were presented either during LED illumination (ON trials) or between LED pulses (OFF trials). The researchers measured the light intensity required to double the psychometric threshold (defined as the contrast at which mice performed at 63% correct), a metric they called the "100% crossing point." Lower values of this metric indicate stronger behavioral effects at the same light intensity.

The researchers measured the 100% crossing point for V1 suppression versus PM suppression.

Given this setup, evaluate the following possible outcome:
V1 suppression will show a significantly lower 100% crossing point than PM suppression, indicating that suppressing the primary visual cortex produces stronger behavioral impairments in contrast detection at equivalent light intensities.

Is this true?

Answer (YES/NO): YES